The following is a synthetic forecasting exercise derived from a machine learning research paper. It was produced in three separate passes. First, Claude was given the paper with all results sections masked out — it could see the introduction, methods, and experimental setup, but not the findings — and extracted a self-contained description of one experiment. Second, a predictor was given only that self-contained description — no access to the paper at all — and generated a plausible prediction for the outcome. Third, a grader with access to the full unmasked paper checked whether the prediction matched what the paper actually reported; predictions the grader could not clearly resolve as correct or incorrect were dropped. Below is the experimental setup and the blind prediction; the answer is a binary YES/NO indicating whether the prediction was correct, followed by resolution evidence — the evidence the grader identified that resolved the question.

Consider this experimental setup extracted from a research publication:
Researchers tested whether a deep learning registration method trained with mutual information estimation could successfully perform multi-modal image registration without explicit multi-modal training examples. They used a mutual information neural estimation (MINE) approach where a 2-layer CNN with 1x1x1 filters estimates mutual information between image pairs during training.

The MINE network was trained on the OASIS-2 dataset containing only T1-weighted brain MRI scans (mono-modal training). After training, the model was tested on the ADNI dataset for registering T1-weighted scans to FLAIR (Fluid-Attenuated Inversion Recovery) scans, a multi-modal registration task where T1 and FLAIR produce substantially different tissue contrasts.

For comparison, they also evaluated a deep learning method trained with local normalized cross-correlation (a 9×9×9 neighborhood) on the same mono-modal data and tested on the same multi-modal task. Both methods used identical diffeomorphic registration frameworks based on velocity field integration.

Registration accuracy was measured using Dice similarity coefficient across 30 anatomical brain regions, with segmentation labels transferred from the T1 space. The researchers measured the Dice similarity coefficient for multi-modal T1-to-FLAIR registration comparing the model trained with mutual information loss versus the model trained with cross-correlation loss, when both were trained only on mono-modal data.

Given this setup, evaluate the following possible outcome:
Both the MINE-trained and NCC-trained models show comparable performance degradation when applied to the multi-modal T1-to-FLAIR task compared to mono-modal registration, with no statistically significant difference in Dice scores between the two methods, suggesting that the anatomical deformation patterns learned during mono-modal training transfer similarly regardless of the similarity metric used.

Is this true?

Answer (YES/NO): NO